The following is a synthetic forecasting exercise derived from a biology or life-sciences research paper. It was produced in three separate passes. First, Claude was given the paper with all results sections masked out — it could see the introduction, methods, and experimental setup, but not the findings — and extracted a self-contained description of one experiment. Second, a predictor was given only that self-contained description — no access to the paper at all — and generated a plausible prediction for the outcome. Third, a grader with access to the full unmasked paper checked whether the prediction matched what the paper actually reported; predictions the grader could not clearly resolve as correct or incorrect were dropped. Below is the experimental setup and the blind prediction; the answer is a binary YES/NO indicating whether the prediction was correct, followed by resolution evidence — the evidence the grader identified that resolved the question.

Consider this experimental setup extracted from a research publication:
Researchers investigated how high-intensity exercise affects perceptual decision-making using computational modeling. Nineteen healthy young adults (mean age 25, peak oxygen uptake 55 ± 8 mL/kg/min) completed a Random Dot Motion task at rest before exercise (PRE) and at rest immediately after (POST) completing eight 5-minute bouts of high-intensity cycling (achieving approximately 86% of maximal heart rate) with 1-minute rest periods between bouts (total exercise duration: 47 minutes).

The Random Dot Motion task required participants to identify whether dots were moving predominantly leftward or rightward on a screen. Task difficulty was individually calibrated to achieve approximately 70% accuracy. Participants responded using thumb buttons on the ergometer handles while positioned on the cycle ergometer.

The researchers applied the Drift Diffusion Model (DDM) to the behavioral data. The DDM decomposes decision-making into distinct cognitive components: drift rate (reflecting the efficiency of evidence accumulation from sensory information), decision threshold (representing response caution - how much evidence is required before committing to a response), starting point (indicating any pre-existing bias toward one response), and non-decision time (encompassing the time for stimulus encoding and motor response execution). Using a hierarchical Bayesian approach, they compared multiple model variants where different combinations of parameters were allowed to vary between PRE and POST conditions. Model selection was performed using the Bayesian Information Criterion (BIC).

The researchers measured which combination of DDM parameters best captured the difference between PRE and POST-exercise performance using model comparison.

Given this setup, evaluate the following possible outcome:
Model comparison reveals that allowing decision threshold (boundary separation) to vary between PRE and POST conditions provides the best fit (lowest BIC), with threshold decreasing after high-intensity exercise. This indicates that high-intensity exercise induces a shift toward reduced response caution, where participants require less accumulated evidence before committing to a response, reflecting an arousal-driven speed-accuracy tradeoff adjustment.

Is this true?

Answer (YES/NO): NO